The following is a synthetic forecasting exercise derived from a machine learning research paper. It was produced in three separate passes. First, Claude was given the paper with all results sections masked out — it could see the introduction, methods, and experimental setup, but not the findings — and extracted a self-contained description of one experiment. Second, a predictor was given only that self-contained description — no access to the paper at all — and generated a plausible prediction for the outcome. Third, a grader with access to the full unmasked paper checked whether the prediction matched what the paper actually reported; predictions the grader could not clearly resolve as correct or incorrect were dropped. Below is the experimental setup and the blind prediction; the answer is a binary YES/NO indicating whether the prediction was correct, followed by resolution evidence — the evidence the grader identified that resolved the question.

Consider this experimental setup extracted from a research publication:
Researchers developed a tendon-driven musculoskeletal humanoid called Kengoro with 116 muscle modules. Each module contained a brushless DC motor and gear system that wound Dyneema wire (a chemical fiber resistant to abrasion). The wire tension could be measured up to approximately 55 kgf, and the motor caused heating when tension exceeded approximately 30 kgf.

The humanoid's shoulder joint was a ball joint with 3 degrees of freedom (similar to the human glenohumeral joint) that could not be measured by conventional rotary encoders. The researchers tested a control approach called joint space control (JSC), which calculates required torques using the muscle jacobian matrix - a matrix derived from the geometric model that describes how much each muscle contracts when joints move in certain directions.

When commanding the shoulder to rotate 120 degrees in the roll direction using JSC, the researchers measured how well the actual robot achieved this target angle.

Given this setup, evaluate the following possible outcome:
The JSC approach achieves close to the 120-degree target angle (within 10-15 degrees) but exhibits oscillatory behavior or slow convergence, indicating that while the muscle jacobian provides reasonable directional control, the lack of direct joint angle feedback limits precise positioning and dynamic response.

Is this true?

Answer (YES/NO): NO